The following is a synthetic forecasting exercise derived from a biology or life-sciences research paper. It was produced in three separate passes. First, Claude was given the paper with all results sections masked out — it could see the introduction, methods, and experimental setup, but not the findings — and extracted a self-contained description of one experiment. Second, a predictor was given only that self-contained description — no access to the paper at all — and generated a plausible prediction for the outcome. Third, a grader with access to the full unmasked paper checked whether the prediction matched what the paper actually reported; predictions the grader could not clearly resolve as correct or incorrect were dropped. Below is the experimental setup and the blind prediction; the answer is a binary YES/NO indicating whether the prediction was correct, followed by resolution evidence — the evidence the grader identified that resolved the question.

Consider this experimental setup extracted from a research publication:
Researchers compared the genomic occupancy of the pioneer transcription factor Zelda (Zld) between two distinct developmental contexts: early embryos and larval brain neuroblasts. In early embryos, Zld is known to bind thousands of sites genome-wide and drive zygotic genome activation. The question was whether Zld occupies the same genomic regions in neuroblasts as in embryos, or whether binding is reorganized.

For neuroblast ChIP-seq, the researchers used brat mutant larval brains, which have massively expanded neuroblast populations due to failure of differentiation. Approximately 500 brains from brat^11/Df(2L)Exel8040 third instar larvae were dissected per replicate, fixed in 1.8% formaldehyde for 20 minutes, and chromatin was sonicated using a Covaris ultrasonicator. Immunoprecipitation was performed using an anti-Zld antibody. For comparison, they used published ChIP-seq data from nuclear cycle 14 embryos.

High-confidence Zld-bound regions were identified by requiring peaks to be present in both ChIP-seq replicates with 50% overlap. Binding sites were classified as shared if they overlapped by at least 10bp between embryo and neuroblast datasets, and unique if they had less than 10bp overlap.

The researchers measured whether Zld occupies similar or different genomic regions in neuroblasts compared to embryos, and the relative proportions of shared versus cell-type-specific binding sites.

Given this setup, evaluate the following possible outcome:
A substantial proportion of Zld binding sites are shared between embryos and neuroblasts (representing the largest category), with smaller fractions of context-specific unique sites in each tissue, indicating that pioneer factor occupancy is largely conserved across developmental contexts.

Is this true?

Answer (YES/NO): NO